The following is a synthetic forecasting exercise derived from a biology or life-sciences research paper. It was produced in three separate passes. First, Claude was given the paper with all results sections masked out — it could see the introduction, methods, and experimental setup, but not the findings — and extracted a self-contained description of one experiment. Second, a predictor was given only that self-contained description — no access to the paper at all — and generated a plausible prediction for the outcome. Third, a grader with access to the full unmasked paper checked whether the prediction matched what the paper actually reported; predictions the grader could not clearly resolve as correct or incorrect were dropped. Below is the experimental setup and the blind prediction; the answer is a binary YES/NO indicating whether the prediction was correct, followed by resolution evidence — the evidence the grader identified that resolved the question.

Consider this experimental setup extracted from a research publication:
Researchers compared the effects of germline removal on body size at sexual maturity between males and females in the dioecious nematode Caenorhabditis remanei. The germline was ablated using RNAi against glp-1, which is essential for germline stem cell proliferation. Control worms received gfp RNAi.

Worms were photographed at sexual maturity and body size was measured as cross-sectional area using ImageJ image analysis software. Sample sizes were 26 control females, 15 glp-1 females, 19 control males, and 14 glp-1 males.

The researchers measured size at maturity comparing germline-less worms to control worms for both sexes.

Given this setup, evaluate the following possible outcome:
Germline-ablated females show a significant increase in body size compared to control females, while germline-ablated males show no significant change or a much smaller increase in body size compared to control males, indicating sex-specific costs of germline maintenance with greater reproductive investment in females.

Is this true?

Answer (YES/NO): NO